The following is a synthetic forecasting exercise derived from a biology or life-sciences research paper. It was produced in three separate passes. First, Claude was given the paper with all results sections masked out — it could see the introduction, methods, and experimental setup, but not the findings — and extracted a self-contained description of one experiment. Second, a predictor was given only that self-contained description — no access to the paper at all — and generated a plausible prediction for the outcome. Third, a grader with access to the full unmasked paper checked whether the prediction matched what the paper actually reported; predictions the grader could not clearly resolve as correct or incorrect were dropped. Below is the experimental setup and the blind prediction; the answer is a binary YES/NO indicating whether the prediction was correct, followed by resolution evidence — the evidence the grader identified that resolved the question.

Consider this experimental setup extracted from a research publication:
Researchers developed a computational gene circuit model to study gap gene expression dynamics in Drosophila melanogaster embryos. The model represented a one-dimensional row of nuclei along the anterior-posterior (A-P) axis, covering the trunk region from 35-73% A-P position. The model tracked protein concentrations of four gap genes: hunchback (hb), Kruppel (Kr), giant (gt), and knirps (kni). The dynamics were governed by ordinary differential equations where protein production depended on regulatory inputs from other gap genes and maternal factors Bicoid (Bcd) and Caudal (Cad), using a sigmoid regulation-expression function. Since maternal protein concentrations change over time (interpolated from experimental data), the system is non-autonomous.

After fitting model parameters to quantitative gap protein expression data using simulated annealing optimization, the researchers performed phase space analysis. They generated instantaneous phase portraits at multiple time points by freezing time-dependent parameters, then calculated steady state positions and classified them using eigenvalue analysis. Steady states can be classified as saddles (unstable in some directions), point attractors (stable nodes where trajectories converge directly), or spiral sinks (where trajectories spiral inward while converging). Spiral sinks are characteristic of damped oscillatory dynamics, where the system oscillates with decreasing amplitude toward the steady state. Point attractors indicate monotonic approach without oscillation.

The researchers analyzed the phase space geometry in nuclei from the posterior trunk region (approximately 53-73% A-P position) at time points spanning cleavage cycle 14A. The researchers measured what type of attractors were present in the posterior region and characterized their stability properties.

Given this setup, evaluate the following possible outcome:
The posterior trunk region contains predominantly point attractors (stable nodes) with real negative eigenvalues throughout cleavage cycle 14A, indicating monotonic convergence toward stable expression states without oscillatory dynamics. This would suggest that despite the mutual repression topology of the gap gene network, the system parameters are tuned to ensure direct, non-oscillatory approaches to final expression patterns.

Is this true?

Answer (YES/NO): NO